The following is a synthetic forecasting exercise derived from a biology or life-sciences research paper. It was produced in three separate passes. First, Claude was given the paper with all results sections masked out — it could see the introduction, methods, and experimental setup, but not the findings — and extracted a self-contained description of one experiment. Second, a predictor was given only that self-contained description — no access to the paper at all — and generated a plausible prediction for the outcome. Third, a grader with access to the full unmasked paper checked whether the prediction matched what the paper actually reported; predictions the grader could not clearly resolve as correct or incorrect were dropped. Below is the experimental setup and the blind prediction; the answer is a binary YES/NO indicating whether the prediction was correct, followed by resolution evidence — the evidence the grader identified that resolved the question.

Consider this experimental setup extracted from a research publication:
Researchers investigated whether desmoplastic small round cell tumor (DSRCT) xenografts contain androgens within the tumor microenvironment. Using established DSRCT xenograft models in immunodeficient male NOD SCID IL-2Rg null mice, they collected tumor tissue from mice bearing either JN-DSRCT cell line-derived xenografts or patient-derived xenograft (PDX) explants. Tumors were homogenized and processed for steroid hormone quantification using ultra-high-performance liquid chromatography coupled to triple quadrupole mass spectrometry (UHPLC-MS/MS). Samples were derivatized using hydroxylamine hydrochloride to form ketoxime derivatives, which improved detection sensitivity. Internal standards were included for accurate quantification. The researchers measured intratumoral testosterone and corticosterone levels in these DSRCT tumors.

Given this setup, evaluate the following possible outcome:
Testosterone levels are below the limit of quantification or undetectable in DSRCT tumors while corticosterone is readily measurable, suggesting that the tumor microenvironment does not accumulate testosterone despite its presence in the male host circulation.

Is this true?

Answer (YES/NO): NO